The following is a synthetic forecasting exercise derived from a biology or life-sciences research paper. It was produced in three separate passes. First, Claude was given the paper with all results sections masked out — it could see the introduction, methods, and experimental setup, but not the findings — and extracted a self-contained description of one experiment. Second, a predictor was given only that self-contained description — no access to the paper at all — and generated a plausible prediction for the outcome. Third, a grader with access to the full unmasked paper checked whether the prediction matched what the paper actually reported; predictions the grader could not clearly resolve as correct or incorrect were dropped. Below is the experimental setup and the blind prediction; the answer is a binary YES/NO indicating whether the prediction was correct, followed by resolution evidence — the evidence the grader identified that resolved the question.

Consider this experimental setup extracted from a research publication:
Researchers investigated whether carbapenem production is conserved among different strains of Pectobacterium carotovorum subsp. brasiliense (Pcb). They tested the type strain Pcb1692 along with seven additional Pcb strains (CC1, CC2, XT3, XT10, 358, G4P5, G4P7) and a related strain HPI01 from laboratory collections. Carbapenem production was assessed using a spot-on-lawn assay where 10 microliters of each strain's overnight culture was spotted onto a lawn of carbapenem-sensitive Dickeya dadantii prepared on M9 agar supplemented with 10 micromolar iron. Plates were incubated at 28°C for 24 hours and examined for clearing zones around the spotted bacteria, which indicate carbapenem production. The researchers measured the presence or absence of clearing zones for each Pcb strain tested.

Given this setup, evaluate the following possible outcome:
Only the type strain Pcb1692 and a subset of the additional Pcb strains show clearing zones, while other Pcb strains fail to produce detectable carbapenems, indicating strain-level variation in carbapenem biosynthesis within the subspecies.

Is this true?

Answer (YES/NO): YES